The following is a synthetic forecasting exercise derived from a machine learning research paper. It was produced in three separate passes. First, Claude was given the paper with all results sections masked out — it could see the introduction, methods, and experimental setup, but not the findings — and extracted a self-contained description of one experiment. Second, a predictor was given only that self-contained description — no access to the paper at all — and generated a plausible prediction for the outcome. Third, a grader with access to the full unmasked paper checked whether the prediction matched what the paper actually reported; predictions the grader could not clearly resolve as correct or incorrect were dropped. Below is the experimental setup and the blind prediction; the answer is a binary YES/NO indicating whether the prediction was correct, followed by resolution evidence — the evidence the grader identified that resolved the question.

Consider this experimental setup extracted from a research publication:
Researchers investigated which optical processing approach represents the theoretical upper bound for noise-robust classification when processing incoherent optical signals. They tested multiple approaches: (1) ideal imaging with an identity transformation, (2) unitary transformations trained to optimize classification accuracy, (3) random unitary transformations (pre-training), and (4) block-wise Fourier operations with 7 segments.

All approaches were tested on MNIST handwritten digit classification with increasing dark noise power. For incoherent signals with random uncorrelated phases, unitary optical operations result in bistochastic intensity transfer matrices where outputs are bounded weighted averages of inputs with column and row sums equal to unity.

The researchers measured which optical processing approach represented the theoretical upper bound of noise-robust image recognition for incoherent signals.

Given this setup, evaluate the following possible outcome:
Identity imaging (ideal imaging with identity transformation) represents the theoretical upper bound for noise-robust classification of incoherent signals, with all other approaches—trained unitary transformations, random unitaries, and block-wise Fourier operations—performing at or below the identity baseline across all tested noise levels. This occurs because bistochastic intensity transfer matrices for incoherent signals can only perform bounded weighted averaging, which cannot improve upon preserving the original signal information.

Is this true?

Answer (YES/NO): YES